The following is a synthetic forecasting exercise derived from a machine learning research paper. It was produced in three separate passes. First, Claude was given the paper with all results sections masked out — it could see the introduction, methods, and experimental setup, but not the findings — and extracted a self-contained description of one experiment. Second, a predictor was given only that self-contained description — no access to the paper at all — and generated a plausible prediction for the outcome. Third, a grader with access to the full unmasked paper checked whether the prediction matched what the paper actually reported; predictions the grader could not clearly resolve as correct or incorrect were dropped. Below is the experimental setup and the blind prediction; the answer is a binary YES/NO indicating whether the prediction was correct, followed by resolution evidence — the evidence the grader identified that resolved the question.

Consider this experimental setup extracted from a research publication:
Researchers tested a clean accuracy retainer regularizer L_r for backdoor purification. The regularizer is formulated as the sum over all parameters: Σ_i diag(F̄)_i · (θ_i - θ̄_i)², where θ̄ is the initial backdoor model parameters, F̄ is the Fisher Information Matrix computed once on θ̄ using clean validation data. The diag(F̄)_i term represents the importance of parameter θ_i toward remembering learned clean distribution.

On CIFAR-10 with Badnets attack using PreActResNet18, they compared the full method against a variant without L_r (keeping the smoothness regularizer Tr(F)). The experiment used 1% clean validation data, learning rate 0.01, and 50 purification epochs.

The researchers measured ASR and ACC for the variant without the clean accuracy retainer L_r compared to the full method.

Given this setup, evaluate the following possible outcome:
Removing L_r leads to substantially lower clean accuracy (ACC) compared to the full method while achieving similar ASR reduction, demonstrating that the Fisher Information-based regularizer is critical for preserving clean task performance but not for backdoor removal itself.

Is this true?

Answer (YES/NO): YES